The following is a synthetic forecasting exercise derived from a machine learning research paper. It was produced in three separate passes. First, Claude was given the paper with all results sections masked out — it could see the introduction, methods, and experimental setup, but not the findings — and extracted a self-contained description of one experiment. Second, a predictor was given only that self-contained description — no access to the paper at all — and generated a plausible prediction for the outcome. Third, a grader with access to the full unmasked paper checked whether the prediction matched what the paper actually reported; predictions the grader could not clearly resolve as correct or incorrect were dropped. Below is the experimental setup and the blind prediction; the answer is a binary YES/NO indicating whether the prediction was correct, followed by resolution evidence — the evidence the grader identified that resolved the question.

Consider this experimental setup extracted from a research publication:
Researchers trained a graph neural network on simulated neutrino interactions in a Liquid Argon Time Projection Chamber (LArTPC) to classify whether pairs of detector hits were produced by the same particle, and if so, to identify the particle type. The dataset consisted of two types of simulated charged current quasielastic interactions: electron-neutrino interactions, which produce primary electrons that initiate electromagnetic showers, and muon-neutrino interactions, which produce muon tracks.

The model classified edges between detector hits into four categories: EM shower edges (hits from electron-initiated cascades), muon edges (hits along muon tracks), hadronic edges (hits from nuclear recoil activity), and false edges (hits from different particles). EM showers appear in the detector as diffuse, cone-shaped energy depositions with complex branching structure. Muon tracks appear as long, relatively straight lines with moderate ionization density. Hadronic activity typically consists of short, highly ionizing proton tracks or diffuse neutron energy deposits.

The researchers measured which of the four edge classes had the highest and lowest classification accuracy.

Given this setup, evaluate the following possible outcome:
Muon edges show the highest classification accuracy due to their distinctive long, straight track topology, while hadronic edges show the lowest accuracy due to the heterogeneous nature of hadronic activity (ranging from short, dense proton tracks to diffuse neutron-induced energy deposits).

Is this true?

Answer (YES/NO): NO